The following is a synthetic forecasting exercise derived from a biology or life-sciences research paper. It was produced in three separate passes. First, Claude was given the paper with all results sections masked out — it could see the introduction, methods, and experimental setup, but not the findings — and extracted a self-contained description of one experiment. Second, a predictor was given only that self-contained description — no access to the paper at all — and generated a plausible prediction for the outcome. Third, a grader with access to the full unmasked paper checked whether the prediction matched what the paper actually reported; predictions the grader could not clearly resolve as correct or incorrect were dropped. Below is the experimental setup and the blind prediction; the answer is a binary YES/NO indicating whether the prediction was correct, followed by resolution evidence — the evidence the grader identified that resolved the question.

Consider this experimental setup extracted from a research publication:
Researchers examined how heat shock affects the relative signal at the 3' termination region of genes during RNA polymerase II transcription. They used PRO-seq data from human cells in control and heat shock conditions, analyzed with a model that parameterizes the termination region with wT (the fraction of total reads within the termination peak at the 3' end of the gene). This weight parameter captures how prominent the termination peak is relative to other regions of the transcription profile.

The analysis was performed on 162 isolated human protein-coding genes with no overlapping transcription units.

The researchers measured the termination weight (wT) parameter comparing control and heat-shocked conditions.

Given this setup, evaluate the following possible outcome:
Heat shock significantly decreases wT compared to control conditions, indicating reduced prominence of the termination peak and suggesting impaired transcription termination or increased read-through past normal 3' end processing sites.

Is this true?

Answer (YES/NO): YES